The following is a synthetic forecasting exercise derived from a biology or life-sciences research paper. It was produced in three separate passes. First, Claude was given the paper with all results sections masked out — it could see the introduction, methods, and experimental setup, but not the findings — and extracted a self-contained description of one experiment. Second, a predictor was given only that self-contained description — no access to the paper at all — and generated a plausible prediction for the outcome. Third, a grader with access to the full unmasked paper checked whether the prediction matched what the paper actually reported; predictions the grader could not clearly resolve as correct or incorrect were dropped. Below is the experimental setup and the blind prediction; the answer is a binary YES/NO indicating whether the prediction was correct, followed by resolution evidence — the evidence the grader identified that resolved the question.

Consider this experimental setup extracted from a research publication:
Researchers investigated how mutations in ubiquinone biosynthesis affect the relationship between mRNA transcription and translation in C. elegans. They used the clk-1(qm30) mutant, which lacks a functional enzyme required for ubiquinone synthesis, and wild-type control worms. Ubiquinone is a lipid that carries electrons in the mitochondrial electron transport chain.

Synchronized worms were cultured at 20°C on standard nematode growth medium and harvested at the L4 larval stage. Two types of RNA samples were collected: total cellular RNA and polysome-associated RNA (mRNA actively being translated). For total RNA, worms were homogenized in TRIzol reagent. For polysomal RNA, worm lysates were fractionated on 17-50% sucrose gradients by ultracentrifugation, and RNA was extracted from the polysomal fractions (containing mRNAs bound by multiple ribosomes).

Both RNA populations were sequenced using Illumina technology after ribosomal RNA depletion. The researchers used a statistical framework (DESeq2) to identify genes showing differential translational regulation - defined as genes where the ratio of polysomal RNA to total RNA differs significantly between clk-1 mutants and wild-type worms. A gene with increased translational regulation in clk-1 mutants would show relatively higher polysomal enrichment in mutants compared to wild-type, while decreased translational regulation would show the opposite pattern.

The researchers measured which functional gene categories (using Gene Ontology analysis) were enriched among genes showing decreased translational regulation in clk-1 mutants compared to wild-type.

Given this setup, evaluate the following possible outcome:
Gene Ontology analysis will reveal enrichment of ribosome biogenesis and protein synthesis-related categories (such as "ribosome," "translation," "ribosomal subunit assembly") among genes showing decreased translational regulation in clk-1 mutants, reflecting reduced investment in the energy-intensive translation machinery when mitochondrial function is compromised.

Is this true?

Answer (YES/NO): YES